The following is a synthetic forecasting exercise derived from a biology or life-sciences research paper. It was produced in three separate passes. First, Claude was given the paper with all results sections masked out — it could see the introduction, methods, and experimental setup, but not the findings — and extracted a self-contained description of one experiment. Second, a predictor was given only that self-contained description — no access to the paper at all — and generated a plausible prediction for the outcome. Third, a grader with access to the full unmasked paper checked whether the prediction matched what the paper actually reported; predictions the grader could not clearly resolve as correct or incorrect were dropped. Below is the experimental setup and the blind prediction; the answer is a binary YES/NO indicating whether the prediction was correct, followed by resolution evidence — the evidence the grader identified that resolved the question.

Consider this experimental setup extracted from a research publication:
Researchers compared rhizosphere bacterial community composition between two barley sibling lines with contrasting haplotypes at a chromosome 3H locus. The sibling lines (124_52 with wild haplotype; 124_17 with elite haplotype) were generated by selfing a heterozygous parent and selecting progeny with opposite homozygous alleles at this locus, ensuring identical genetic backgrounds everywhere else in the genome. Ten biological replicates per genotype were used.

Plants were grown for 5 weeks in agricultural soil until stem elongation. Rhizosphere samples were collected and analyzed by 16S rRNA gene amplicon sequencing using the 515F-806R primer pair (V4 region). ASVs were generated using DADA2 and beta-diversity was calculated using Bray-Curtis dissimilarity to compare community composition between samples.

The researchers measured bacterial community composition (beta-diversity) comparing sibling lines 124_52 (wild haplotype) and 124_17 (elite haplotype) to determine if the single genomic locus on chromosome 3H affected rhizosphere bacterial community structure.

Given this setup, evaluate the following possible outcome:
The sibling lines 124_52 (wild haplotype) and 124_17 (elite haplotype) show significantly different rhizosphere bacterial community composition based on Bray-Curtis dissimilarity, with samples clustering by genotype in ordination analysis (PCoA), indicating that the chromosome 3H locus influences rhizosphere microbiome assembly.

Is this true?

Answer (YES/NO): YES